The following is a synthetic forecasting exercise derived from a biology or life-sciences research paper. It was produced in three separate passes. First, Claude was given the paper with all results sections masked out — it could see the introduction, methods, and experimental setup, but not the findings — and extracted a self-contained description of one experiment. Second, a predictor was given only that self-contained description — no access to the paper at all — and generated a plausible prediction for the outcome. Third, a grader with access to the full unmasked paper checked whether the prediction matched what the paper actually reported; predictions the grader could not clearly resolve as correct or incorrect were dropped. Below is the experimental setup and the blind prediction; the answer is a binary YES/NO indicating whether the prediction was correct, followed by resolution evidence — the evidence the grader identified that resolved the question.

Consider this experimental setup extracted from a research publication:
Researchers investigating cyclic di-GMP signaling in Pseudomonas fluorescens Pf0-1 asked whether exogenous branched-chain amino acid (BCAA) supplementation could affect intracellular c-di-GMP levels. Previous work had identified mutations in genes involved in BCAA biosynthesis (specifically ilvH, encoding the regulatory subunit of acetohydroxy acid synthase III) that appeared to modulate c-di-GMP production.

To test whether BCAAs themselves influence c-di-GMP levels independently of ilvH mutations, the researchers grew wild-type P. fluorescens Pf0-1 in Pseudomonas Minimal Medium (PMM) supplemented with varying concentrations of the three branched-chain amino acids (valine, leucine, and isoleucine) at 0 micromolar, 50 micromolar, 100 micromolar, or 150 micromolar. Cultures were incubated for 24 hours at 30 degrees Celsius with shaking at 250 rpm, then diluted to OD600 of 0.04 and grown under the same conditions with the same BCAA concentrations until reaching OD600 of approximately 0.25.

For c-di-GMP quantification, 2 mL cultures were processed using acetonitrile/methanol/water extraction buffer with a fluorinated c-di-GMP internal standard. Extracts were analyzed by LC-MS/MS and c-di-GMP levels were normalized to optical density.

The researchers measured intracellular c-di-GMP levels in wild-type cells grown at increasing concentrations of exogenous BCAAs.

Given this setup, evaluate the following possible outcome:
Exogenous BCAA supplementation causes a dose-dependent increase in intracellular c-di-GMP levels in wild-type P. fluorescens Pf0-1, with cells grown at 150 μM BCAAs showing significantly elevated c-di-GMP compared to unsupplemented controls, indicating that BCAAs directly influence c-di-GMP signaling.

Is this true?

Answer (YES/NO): NO